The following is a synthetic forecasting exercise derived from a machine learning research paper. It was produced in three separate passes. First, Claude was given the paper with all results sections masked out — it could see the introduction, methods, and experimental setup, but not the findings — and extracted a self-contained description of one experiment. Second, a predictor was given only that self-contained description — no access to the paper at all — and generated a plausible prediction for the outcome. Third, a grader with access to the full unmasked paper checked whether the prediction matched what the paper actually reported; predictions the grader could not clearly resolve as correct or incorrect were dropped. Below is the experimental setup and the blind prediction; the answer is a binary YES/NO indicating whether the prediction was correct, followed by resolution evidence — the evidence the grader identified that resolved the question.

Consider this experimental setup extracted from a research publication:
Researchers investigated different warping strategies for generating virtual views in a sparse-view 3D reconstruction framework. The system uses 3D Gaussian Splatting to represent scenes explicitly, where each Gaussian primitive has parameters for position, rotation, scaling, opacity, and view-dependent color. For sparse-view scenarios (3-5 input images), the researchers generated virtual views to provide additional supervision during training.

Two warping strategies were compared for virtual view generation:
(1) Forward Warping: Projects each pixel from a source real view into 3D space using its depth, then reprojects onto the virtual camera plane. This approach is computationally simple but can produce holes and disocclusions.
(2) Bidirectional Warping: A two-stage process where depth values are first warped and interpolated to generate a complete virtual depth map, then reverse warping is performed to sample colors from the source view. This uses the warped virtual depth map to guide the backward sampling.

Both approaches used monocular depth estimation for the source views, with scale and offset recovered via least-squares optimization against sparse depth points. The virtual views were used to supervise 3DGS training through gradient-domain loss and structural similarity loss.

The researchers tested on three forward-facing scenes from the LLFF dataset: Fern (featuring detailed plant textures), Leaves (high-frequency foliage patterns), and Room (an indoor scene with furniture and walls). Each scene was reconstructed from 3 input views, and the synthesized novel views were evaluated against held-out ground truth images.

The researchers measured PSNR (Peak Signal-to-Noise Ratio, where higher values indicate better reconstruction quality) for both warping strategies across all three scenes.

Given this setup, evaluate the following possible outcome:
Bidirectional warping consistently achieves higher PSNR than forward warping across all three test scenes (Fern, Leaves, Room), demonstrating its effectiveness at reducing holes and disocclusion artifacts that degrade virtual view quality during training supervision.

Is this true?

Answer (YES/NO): YES